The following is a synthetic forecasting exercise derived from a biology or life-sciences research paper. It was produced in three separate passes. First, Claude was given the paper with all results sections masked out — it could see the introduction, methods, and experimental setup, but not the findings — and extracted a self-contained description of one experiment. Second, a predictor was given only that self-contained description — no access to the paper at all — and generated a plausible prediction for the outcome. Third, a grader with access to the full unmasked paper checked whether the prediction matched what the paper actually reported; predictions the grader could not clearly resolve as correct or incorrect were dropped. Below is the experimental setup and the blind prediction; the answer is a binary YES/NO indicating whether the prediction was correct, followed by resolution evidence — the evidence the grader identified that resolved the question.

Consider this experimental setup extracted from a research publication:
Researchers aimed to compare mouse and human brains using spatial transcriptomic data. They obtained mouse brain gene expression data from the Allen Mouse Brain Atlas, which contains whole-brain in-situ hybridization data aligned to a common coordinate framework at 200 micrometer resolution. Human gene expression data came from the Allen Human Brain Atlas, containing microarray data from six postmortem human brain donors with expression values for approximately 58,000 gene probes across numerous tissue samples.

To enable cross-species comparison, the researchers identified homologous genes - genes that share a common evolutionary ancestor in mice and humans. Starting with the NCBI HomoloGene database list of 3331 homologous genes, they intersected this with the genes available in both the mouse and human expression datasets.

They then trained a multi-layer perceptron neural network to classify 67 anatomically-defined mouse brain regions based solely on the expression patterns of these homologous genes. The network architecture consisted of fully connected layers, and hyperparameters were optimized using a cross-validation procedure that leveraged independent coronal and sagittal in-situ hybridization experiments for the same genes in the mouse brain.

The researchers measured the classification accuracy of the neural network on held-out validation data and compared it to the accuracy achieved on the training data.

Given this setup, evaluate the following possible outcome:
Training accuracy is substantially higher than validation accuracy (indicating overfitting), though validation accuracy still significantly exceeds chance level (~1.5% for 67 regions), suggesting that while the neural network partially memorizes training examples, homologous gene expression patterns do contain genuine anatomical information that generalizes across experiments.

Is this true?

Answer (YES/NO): YES